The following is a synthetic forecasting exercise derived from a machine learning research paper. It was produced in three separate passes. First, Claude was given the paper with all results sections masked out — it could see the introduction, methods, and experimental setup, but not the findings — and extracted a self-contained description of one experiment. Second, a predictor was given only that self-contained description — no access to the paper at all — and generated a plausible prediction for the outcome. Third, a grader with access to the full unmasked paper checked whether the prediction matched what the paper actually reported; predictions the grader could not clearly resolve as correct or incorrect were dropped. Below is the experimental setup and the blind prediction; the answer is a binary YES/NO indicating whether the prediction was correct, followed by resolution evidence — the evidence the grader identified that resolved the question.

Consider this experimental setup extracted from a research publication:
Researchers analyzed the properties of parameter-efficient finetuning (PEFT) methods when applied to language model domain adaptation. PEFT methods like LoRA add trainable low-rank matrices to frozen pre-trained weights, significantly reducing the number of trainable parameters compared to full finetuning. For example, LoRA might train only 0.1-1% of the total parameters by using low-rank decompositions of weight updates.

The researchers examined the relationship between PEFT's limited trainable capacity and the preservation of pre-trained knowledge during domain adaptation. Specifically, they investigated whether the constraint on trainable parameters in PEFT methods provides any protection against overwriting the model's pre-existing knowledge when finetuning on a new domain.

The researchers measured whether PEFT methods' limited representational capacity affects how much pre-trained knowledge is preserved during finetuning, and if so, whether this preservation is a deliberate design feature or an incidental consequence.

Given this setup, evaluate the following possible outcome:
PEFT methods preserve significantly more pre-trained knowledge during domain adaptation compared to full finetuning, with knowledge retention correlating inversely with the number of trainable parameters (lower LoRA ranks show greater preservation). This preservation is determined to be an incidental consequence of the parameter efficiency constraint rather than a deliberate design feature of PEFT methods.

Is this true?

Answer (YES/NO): NO